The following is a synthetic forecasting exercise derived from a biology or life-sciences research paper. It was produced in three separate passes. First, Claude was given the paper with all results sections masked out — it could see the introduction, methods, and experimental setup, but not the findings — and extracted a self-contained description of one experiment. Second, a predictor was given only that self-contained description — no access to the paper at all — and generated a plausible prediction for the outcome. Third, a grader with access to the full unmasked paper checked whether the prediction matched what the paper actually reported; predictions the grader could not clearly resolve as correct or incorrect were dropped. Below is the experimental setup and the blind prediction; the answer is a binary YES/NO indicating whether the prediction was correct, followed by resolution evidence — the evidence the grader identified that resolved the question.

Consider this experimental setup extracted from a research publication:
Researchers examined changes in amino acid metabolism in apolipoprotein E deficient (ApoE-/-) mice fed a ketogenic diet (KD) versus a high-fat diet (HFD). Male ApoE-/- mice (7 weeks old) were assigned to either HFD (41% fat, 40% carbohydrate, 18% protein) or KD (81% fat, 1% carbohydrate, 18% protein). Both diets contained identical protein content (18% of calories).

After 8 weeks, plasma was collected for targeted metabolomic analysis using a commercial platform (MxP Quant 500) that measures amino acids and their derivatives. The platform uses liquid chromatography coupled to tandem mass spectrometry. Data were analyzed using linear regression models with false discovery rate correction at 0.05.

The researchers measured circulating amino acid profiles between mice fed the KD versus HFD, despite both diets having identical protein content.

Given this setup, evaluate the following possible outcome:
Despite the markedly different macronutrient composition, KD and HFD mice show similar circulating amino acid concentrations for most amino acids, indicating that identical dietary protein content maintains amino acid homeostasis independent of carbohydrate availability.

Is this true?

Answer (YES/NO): NO